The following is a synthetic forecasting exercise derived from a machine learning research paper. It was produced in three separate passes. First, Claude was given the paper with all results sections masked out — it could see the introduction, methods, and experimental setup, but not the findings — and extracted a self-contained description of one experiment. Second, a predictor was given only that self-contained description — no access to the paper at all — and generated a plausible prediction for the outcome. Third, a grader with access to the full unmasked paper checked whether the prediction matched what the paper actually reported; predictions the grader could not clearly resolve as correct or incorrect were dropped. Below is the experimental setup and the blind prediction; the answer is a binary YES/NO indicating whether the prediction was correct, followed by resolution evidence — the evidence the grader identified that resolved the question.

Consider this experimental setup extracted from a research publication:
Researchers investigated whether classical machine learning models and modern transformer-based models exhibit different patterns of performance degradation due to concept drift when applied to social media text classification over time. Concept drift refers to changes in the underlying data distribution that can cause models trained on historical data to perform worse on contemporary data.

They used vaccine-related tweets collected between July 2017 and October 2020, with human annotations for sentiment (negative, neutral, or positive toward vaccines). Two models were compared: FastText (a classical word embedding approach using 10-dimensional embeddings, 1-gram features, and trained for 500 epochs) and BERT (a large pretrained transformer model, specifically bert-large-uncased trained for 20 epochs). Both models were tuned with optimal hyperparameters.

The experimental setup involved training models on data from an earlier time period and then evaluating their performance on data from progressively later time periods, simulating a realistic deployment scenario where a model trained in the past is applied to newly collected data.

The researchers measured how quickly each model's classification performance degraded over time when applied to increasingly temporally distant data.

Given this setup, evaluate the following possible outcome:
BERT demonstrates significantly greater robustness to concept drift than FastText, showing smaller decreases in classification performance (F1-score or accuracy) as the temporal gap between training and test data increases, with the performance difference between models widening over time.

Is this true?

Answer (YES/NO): NO